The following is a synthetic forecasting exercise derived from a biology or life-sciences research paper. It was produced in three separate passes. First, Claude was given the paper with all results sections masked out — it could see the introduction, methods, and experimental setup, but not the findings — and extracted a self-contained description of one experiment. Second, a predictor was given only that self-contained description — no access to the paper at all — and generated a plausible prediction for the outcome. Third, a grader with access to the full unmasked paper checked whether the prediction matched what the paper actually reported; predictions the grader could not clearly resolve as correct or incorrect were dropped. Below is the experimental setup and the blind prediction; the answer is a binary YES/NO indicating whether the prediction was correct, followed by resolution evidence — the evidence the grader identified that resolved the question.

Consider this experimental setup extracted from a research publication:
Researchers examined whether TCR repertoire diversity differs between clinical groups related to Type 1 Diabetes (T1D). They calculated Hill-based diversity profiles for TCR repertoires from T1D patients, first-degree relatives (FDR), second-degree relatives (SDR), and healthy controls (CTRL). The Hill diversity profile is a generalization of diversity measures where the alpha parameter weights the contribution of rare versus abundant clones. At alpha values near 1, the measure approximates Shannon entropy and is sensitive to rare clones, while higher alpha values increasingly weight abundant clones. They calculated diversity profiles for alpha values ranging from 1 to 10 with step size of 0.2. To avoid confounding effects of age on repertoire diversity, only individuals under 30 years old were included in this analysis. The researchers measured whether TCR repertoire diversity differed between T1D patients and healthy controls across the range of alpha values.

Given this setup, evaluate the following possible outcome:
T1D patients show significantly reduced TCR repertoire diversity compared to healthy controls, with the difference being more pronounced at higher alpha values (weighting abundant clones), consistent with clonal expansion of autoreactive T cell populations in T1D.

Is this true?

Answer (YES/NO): NO